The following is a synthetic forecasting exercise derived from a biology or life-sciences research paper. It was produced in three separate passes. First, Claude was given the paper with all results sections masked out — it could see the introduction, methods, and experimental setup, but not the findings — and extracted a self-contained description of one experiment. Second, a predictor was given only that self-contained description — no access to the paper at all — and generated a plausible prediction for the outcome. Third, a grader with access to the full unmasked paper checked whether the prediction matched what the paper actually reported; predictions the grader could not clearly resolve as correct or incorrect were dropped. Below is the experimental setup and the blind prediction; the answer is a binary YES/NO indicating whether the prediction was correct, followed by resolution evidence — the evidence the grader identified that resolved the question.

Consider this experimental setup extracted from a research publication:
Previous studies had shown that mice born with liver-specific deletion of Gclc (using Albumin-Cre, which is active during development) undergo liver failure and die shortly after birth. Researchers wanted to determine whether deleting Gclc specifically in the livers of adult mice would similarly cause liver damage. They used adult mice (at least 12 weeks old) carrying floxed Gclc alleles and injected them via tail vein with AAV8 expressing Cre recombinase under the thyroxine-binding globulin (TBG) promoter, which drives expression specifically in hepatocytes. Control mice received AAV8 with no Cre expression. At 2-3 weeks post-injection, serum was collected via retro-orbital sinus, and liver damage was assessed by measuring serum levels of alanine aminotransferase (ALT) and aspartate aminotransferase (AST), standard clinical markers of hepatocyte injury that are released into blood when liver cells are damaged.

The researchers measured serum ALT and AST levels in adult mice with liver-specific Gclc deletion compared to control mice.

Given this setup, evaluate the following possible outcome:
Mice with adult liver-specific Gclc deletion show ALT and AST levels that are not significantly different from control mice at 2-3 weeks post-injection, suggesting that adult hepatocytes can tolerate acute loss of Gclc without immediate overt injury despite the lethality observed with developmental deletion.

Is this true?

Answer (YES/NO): NO